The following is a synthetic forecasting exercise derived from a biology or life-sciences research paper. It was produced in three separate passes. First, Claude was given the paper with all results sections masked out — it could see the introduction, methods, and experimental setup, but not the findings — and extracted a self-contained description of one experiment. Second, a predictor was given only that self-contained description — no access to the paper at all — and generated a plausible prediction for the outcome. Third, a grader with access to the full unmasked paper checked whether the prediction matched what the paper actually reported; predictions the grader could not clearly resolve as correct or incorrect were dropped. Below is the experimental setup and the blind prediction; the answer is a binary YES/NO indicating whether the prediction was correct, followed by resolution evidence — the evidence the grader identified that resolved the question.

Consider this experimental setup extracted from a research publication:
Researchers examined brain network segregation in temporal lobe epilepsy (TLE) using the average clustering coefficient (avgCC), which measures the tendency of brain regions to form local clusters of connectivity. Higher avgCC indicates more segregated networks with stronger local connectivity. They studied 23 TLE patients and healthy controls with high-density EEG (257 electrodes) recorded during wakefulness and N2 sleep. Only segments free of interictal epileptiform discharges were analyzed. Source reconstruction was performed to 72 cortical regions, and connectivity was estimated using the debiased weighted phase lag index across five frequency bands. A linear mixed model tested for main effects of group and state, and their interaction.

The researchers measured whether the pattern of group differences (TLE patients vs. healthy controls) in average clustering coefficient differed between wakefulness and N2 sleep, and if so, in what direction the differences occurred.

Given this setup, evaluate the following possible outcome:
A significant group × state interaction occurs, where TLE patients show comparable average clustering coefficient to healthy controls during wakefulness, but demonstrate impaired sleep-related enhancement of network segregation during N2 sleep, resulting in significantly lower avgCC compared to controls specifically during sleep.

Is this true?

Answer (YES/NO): NO